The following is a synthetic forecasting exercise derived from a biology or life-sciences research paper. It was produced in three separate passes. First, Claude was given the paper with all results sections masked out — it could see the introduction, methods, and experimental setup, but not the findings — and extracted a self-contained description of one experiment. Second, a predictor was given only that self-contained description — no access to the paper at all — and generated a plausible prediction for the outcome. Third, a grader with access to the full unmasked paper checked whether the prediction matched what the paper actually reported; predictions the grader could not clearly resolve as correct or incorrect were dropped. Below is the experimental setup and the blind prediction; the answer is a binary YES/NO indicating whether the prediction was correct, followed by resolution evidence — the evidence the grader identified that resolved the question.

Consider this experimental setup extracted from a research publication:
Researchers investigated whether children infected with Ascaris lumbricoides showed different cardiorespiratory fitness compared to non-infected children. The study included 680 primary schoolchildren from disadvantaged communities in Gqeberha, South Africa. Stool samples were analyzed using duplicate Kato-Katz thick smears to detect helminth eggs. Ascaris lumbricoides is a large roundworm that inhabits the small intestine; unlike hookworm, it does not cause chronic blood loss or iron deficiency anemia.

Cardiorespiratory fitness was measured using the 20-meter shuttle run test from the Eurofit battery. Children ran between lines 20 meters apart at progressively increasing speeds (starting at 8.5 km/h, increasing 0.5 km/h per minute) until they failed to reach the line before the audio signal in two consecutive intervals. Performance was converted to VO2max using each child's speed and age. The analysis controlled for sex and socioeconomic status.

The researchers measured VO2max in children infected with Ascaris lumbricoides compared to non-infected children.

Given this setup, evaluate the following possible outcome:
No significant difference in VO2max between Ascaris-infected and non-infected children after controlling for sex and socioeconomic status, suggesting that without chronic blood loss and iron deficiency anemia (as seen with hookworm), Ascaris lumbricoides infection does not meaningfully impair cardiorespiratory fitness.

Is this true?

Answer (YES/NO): YES